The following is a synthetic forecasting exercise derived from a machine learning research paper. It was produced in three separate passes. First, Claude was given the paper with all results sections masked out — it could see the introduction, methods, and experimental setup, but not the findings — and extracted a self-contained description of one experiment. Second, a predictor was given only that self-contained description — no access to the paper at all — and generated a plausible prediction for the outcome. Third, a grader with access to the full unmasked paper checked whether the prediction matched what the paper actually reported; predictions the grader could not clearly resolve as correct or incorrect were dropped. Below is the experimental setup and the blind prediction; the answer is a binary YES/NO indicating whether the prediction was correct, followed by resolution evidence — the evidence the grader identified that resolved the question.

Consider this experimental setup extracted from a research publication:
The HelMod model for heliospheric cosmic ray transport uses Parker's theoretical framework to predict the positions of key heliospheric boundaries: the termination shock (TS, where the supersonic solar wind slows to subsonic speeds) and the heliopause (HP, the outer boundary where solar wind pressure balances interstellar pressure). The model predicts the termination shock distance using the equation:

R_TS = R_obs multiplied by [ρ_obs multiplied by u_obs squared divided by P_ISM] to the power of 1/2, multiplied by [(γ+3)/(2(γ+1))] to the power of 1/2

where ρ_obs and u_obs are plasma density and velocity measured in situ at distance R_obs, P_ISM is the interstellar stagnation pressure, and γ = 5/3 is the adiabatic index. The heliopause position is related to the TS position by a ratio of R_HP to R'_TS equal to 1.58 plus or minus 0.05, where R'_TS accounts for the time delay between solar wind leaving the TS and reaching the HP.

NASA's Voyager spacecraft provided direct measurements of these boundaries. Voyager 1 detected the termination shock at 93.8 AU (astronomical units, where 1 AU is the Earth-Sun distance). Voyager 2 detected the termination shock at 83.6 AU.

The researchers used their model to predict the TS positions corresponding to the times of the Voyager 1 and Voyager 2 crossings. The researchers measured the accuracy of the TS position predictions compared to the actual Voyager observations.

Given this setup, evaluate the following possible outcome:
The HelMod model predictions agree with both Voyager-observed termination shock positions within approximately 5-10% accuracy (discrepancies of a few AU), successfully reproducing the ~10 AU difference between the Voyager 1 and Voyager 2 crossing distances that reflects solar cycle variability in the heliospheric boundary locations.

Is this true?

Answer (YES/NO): NO